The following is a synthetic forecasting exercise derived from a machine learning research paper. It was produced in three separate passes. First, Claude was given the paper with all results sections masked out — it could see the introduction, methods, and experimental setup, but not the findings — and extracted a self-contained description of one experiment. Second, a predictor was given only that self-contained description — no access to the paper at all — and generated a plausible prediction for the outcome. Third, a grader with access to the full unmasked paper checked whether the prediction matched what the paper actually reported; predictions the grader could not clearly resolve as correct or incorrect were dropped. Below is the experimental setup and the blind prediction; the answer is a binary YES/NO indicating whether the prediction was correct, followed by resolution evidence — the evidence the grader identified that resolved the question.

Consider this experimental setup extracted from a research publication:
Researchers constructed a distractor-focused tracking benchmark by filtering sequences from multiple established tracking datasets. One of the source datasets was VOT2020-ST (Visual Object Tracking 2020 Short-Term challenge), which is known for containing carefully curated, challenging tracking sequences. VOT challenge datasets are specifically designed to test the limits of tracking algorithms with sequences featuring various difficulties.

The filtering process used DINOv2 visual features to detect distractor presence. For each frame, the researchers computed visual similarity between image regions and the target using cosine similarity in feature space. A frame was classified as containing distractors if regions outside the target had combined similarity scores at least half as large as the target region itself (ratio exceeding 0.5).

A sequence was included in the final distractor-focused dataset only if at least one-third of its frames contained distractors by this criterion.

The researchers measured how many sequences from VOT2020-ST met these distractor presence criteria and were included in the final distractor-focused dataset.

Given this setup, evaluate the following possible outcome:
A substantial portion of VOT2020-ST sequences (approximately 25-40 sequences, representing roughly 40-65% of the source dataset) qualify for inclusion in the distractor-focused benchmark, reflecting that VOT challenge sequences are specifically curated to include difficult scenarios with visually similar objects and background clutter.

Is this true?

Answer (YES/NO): NO